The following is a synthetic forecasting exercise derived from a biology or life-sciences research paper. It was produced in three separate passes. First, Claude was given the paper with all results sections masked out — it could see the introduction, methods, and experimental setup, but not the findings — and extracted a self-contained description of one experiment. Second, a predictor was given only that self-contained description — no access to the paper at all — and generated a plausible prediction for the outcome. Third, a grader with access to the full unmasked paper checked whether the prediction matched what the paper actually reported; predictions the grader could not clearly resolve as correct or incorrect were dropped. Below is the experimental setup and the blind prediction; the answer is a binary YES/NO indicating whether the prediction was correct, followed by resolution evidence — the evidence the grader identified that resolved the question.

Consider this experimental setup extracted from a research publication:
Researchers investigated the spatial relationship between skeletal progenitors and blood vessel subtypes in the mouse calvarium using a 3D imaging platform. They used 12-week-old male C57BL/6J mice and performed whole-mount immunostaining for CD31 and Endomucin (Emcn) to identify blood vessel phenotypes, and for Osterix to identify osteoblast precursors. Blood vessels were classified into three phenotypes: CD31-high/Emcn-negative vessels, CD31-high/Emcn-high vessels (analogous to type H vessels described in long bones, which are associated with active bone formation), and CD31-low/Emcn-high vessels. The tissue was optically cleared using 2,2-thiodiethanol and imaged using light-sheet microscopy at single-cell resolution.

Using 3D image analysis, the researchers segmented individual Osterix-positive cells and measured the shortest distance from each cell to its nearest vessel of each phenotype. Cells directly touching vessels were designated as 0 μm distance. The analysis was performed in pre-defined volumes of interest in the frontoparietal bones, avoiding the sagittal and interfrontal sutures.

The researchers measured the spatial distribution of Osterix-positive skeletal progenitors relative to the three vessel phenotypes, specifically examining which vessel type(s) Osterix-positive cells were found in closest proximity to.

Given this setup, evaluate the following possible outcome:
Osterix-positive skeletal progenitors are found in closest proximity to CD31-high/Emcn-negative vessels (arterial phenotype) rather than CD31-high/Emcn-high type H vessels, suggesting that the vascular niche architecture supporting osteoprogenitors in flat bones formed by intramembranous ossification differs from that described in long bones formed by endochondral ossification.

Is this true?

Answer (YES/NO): NO